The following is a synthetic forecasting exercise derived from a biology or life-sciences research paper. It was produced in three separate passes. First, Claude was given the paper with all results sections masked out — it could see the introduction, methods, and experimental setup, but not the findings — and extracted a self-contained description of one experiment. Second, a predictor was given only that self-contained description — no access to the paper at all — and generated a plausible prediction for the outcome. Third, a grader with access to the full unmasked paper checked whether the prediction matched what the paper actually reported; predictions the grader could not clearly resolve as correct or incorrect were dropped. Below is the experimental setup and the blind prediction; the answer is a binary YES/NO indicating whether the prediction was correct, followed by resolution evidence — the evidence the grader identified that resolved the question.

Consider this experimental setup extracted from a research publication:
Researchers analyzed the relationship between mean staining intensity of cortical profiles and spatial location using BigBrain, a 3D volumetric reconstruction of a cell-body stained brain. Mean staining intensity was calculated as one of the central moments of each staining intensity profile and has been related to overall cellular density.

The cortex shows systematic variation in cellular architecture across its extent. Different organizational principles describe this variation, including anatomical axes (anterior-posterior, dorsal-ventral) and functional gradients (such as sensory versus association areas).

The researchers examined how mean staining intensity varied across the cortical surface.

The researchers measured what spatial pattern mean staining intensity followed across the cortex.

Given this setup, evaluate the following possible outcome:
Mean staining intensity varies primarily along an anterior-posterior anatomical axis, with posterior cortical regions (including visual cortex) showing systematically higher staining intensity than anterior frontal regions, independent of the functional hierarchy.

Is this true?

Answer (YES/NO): YES